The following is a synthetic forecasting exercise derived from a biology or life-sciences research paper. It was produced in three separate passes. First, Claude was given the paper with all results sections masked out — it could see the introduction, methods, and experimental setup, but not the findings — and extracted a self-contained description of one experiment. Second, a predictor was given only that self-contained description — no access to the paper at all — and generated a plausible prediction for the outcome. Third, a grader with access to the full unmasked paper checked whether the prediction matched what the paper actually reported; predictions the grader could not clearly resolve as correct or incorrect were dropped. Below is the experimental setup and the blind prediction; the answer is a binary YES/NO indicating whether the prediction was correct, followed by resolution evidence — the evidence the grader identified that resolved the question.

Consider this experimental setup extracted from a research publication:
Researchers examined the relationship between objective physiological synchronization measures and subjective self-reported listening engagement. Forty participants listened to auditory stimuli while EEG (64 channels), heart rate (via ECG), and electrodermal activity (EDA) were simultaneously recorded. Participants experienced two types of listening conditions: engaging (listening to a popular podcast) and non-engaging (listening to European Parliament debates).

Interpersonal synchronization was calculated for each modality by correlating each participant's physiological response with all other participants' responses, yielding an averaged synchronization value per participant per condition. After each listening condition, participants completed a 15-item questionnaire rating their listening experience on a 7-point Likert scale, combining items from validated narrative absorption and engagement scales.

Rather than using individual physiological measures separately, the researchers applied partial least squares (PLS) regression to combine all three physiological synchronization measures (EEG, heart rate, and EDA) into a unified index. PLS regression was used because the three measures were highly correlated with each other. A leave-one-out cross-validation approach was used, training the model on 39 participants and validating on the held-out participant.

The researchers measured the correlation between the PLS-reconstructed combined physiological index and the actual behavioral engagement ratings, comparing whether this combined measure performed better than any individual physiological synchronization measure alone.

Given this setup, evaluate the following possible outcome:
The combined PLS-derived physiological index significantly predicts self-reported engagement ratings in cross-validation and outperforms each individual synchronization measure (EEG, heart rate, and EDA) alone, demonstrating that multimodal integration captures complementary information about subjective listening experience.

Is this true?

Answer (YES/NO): NO